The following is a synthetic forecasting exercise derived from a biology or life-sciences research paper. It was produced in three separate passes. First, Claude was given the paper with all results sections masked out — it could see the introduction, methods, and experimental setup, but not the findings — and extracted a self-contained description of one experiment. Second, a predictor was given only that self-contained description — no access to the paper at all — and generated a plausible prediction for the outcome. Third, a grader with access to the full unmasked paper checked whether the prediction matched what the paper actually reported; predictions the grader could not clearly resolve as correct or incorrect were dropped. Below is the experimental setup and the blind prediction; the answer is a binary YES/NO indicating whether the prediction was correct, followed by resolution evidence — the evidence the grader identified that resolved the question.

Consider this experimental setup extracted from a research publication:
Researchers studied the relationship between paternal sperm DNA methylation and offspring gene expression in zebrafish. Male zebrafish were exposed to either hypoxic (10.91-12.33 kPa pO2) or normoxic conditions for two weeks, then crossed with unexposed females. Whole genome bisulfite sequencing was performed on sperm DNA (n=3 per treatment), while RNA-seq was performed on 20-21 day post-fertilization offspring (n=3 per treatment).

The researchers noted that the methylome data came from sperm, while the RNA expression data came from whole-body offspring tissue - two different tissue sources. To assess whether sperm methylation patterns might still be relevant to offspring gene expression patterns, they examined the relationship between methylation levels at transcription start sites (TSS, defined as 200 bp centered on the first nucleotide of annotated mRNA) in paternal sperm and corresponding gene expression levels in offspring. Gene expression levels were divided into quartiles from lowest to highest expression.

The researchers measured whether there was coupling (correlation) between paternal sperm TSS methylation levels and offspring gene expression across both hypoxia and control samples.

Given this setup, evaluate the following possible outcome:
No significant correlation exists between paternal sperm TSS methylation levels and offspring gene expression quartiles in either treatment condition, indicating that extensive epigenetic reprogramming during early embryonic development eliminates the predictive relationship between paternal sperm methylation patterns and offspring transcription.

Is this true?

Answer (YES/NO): NO